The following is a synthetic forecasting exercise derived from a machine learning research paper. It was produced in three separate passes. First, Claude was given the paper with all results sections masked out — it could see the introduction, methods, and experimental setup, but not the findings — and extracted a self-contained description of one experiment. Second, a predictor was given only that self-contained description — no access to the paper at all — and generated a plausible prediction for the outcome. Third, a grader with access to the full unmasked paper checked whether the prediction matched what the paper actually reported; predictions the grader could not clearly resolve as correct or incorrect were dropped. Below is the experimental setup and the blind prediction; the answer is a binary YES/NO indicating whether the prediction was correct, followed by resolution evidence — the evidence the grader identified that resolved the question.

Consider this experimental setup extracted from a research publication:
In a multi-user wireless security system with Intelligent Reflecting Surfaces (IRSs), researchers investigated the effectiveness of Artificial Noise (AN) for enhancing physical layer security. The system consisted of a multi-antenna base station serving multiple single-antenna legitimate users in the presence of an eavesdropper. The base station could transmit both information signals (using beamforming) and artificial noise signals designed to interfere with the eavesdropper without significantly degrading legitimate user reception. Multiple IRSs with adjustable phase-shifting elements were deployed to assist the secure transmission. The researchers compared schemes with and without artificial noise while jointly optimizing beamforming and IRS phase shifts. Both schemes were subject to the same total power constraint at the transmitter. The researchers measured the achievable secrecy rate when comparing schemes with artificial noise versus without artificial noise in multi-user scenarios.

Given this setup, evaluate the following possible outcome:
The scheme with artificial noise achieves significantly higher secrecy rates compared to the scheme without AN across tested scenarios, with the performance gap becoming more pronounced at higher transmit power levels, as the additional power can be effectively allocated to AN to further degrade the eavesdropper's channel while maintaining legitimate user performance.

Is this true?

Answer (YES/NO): NO